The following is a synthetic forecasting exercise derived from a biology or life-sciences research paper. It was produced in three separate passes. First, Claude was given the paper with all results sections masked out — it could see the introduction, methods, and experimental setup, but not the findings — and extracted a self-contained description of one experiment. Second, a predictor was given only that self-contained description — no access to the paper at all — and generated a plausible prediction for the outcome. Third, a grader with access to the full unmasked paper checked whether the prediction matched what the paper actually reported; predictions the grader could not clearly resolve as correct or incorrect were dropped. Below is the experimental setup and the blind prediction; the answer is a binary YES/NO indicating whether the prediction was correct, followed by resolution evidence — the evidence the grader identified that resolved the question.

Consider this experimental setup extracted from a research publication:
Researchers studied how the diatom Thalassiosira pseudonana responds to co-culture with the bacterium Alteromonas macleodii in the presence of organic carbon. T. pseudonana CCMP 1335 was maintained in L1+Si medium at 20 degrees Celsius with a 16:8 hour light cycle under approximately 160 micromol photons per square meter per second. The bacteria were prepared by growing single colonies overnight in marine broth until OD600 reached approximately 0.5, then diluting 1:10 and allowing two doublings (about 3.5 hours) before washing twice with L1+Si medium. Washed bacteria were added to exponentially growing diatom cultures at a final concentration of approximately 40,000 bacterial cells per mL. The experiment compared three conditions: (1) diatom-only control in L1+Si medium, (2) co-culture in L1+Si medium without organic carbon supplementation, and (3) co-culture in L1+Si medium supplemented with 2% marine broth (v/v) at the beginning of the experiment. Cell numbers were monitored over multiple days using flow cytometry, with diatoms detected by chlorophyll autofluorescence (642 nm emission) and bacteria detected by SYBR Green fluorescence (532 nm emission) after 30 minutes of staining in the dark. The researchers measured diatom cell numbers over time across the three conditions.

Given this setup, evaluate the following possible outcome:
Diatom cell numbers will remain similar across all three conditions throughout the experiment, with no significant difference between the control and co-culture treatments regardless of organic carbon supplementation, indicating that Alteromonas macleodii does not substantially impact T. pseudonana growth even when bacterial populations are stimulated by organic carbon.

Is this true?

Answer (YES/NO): NO